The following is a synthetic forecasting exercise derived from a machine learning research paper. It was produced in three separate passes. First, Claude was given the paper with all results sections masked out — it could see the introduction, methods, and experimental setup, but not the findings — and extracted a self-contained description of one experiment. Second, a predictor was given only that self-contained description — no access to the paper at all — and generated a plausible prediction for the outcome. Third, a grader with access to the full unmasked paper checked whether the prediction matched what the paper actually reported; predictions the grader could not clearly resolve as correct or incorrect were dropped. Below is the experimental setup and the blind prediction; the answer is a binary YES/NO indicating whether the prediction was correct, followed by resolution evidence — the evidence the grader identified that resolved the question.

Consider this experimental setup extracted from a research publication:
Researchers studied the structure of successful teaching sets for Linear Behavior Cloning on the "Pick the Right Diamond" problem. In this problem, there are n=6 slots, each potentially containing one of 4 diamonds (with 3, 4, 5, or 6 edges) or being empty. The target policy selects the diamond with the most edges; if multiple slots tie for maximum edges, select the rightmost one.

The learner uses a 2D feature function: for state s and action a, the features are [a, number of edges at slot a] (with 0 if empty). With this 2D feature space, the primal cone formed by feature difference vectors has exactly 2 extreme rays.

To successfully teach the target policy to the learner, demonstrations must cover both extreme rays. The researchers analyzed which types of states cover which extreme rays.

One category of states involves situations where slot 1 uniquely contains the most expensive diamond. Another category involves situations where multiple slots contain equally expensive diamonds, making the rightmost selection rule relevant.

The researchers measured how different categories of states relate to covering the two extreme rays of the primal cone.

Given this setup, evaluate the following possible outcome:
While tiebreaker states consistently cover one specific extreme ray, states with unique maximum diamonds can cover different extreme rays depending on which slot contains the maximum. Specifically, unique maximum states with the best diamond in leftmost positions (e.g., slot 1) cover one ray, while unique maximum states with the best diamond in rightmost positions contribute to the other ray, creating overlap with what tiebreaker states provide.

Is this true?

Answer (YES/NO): NO